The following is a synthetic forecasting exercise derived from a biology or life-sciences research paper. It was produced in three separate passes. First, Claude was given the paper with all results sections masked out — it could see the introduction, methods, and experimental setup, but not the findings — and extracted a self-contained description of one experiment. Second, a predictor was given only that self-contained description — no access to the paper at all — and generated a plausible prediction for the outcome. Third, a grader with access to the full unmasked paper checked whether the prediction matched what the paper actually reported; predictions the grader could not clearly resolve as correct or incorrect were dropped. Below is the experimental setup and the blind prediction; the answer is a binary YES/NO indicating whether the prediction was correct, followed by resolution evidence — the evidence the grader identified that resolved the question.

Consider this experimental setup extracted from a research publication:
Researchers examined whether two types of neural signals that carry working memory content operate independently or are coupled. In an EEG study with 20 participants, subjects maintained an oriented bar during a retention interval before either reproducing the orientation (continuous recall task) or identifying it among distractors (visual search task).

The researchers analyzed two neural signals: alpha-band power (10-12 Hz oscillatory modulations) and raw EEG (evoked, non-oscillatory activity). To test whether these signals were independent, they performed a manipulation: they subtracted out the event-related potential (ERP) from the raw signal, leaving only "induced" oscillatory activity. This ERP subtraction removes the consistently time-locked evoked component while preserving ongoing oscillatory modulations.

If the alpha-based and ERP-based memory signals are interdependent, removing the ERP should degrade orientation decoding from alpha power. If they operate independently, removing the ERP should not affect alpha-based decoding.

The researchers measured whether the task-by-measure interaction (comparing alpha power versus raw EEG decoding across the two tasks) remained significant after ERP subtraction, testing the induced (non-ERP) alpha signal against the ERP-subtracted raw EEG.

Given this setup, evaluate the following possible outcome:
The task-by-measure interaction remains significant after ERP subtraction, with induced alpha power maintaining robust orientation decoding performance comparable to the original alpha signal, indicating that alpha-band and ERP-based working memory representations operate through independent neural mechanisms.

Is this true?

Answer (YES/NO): YES